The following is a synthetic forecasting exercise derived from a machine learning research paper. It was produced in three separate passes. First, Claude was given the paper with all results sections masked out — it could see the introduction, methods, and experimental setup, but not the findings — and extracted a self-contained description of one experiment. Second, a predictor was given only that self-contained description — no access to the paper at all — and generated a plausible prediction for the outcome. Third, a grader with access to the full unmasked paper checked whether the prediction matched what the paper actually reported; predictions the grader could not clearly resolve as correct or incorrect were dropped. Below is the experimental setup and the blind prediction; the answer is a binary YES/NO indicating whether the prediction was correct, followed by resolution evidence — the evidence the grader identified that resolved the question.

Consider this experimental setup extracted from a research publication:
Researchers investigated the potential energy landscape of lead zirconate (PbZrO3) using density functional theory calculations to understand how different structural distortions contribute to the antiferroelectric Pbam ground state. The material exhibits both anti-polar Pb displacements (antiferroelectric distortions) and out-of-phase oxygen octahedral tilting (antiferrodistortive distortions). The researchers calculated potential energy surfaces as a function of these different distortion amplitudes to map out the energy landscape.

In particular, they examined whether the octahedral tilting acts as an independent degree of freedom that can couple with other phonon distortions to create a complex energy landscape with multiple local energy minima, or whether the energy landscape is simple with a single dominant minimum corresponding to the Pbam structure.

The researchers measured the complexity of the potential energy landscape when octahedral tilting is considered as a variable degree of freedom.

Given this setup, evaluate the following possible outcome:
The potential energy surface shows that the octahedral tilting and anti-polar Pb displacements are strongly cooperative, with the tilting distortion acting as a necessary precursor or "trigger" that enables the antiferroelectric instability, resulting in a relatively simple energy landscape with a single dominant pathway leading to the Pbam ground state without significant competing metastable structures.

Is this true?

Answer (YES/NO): NO